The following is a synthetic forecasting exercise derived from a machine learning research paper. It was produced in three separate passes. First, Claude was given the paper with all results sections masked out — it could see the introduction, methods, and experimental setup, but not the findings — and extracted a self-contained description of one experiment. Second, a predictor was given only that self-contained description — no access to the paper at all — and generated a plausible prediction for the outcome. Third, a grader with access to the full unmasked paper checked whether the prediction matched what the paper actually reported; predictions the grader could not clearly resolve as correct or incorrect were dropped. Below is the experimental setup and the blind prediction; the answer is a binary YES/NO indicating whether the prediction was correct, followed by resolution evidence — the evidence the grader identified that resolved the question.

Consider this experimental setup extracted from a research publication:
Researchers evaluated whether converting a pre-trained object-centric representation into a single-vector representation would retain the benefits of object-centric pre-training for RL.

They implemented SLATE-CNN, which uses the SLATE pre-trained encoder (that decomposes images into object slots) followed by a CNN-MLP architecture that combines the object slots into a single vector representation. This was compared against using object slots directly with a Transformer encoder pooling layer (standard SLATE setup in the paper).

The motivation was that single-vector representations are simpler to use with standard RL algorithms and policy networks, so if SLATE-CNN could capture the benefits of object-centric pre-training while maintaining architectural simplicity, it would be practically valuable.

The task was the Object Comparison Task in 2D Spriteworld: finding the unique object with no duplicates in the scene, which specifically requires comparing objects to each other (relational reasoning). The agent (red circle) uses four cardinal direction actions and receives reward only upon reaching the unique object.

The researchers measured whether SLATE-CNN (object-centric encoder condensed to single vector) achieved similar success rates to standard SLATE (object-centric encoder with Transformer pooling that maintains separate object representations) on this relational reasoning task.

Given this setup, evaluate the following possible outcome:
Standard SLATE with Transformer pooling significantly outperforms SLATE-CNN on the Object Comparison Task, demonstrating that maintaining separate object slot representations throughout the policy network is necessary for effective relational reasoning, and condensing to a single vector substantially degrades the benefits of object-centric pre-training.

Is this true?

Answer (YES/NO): YES